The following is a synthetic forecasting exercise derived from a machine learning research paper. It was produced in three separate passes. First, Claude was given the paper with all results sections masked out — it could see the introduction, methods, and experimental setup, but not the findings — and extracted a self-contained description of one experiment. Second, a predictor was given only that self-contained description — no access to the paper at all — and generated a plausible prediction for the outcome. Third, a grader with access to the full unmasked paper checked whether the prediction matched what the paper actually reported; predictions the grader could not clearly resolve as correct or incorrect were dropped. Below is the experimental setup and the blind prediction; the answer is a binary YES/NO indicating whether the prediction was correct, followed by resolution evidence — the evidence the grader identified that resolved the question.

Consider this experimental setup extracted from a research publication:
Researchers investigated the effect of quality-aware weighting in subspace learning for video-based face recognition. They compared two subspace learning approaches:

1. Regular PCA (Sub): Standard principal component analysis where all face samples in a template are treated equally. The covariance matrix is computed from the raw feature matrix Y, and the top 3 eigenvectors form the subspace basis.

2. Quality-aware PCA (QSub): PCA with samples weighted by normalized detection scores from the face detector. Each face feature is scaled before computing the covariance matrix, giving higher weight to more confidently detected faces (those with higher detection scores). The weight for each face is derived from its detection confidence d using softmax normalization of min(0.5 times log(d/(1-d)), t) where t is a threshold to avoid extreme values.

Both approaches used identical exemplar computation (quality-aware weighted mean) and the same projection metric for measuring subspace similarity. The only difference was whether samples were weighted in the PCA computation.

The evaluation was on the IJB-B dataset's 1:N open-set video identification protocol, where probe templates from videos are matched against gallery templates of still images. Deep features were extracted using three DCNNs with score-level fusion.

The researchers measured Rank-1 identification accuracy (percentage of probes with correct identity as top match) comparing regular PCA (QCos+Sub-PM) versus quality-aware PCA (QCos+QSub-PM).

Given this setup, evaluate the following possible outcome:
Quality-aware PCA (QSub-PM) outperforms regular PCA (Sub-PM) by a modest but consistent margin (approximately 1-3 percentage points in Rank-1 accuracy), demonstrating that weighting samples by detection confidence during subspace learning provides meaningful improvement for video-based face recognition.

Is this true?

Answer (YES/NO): NO